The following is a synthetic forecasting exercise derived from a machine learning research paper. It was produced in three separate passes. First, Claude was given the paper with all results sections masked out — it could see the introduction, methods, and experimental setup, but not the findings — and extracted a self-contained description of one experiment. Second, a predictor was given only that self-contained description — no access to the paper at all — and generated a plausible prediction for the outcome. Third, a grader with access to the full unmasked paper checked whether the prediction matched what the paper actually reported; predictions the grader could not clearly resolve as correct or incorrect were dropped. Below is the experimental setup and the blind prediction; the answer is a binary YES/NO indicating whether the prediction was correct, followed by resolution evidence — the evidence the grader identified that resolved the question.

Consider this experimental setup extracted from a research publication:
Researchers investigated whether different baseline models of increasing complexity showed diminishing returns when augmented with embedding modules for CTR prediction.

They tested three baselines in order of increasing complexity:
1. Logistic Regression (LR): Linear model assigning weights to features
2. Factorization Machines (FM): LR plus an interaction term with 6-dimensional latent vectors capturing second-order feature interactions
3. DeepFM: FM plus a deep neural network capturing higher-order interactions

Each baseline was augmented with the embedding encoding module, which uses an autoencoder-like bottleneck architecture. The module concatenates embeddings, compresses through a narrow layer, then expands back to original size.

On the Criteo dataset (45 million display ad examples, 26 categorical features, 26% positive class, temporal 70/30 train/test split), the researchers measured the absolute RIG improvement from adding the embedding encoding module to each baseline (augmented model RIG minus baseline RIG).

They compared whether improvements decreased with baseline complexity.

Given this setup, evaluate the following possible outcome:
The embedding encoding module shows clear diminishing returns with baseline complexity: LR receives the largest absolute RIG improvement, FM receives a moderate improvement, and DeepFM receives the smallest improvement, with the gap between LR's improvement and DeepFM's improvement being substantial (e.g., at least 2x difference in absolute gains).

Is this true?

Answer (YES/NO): NO